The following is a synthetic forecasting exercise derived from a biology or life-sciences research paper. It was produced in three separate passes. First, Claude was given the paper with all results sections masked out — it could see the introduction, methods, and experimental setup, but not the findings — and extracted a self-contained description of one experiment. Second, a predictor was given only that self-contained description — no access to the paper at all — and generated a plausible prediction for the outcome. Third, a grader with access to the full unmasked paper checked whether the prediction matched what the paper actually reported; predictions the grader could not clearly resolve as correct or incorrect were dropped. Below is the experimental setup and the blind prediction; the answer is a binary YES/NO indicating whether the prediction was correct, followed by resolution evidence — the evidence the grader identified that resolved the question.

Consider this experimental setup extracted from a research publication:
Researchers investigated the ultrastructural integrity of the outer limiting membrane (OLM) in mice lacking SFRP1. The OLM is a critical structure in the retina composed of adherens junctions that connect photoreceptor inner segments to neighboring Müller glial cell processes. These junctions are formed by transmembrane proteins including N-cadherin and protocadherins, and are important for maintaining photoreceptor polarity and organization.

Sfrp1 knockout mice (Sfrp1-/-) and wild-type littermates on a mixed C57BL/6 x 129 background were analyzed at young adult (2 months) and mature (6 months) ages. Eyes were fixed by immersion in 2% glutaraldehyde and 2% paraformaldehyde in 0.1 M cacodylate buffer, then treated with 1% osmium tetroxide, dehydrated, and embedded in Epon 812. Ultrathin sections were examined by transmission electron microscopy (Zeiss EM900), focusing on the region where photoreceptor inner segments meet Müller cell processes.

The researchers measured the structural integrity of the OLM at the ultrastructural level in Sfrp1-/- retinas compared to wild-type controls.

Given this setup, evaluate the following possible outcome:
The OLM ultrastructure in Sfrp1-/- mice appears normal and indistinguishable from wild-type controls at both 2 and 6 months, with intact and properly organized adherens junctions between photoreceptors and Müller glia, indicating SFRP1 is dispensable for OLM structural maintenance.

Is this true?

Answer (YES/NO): NO